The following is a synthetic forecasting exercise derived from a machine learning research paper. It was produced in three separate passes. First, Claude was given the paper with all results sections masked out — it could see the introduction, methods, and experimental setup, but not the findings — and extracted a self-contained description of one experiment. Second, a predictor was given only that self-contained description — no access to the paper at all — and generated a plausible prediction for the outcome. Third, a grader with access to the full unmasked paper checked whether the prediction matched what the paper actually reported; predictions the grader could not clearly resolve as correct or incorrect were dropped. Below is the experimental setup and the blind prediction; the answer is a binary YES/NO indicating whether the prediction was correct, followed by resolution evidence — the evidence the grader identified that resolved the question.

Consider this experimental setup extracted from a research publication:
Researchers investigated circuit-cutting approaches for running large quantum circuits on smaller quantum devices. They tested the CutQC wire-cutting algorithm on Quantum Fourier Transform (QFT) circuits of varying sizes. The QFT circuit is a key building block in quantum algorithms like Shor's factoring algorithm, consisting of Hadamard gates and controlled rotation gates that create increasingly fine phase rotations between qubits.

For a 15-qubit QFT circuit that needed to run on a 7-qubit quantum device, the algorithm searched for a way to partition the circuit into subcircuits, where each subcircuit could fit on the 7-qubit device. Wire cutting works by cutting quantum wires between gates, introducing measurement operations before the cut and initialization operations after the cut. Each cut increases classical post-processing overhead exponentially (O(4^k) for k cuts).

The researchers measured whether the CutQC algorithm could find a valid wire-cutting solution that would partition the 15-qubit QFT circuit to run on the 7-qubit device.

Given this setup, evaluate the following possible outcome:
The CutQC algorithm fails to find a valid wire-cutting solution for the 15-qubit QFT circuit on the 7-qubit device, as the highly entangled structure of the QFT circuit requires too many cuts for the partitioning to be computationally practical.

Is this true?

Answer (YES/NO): YES